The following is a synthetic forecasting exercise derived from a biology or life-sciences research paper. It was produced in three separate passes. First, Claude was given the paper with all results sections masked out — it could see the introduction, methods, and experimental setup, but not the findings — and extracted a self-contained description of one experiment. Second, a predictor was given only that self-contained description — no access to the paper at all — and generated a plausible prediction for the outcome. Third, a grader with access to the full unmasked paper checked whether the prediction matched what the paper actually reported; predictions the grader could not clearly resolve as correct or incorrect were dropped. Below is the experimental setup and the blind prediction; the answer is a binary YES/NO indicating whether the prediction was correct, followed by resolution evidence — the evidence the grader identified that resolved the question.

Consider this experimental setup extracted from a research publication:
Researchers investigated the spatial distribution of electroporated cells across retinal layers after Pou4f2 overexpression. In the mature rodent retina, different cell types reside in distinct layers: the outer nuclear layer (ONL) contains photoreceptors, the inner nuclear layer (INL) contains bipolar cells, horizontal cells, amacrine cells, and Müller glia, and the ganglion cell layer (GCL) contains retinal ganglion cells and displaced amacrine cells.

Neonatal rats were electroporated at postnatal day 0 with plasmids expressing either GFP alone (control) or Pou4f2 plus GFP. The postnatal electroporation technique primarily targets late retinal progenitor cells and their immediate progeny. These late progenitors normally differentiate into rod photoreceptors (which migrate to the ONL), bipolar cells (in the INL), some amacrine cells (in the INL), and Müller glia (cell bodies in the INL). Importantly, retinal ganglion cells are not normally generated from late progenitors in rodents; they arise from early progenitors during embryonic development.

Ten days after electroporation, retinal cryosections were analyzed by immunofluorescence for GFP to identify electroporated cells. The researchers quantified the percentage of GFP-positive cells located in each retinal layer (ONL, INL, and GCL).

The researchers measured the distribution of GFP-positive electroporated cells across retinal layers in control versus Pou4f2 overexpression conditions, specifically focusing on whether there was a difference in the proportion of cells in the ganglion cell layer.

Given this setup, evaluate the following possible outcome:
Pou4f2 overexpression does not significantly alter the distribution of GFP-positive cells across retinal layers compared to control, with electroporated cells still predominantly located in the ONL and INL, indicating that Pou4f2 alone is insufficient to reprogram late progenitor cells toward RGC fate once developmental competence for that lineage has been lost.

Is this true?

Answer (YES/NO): NO